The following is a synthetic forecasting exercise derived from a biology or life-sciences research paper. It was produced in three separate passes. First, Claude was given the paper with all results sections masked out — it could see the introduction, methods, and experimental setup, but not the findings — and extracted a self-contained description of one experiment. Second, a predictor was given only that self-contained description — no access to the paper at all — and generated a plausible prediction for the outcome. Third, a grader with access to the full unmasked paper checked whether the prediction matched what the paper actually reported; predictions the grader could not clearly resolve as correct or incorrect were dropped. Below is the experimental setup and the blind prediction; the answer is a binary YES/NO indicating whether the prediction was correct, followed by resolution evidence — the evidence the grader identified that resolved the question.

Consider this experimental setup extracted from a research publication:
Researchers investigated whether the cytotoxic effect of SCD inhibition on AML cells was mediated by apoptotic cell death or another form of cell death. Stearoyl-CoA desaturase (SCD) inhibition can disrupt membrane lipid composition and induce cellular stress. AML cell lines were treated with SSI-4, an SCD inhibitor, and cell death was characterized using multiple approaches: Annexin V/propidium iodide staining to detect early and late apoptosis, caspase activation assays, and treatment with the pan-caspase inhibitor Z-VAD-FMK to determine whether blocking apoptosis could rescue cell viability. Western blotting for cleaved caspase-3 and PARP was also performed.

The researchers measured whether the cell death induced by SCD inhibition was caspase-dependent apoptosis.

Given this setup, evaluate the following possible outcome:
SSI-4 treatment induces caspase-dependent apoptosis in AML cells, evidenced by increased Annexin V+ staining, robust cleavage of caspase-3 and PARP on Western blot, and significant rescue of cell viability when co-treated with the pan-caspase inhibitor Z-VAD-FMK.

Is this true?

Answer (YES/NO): NO